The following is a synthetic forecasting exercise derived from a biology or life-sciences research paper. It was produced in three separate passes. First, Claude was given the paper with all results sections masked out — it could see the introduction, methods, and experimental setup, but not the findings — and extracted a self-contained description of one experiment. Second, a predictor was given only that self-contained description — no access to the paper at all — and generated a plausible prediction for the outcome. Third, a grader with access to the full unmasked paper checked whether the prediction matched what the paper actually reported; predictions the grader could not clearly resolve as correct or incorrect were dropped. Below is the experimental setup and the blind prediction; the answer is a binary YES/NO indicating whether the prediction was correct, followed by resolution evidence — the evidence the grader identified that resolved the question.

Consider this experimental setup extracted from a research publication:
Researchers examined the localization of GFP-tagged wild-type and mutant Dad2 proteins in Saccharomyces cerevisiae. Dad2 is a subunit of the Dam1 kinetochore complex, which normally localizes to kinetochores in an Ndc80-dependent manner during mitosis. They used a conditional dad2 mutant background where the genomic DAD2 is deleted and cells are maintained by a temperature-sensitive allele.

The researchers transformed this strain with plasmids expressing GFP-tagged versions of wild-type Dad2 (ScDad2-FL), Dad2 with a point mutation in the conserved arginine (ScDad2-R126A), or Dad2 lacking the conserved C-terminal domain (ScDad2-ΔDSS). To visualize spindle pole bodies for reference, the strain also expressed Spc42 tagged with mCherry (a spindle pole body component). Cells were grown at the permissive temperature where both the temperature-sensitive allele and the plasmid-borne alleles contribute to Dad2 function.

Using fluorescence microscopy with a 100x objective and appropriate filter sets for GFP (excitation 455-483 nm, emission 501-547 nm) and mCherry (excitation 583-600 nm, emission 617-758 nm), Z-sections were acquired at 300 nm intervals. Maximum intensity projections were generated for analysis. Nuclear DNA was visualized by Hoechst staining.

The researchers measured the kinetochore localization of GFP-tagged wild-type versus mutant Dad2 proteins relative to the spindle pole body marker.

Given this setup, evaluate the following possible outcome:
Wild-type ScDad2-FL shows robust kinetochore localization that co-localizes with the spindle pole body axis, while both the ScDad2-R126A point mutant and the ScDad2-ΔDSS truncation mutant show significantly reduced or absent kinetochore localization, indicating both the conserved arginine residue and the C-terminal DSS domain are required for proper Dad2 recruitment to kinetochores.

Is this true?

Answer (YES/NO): NO